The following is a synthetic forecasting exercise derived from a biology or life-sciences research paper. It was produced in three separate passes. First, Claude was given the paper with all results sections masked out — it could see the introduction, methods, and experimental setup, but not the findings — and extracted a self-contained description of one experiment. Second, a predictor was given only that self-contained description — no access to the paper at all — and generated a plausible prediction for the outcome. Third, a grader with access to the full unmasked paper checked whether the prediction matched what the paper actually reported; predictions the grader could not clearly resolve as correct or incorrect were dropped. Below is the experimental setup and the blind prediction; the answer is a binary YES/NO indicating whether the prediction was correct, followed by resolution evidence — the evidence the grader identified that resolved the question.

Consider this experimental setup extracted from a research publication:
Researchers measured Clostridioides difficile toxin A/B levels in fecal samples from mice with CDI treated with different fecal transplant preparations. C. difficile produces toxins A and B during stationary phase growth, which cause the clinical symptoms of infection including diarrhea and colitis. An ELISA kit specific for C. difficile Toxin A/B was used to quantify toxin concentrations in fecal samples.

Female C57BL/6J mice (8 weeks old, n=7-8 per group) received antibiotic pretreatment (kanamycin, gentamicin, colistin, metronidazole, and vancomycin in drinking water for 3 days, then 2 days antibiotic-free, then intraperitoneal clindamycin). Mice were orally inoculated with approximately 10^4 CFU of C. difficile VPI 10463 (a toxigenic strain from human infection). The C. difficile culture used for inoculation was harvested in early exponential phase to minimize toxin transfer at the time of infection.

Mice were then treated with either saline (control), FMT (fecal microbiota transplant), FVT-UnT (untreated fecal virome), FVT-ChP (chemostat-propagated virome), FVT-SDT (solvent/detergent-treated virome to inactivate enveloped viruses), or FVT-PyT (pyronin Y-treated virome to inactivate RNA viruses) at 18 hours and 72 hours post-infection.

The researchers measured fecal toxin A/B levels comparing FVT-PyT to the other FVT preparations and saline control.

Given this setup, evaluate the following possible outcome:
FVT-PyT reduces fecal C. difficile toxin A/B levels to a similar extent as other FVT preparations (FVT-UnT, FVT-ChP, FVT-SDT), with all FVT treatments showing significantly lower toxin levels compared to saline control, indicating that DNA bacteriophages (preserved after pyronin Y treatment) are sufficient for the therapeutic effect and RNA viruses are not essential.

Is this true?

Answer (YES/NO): NO